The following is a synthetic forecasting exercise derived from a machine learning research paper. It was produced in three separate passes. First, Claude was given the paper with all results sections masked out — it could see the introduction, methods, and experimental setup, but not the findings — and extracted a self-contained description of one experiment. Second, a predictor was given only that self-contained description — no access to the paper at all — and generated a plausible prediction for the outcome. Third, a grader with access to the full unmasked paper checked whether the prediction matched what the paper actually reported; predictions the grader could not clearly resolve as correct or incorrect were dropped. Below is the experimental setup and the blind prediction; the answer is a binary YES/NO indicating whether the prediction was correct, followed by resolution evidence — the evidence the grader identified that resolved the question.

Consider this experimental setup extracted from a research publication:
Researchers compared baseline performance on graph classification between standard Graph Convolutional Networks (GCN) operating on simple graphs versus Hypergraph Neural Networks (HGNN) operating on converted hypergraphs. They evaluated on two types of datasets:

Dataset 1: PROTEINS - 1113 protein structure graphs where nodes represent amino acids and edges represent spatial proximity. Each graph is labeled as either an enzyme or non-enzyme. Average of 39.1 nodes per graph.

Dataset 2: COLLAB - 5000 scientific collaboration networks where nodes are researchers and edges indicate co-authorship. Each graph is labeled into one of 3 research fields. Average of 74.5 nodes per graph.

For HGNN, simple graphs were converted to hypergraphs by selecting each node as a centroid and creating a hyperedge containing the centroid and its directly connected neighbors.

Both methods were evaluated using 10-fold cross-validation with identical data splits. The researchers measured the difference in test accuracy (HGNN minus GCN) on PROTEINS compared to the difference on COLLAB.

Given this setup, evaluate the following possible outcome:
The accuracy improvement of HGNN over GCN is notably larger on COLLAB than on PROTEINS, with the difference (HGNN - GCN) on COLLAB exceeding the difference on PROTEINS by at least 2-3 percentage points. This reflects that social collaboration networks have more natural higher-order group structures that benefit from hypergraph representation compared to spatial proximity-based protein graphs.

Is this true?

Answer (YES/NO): YES